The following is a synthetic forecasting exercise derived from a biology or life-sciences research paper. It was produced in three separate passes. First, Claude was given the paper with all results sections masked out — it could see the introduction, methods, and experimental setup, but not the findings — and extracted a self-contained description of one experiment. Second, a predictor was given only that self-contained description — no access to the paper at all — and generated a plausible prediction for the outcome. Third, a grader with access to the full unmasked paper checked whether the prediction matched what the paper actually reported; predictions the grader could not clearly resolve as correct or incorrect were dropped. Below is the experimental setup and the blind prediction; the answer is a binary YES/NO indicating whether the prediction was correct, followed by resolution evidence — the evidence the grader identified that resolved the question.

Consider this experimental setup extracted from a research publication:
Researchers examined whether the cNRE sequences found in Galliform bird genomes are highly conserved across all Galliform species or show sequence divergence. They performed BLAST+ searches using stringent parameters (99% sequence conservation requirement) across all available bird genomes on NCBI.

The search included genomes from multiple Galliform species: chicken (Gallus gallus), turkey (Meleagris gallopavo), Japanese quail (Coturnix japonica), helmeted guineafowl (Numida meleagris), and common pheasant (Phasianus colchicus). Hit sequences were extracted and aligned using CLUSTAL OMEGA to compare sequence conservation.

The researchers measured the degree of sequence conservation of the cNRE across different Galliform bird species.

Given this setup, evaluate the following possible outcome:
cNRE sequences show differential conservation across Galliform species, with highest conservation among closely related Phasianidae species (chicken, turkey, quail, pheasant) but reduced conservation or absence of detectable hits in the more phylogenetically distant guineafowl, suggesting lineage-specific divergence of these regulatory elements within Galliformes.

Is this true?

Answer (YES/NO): NO